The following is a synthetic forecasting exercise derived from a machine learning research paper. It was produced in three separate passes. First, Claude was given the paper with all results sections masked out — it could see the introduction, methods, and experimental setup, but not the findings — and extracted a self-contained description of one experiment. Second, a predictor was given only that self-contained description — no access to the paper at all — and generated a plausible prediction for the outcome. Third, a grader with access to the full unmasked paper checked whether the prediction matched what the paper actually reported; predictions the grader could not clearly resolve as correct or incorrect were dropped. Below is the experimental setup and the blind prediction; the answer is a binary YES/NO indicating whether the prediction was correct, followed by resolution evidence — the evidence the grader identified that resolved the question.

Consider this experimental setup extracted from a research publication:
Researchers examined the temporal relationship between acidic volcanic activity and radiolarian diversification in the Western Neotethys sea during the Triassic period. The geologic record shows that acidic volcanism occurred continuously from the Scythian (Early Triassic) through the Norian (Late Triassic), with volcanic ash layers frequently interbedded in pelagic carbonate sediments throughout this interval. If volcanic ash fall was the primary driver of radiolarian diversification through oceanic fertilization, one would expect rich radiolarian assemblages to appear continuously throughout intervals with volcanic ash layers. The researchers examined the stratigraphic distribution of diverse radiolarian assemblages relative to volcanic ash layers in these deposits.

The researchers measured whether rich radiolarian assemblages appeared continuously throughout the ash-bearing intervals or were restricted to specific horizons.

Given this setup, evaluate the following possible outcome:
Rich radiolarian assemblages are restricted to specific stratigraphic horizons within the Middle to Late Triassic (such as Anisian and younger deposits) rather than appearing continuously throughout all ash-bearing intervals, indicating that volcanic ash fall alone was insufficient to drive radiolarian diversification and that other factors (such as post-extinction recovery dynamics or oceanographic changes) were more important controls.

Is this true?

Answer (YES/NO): YES